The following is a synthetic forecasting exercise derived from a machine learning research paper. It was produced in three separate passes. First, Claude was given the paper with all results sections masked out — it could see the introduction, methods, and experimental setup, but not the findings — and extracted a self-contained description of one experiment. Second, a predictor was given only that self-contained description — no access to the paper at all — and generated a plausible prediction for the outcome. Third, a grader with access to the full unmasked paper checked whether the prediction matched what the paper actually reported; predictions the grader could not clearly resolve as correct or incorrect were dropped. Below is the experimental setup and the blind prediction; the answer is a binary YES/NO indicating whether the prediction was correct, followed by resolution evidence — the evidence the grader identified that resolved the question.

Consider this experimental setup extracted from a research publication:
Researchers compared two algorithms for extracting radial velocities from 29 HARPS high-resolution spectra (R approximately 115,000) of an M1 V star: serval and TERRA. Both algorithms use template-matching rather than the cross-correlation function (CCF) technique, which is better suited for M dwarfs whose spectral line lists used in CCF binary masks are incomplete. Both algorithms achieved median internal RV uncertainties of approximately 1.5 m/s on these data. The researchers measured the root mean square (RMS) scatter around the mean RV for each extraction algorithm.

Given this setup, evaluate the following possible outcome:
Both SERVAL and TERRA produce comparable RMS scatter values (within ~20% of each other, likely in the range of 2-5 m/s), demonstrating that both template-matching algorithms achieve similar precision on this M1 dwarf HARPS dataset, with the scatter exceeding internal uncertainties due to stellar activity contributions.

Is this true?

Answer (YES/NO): NO